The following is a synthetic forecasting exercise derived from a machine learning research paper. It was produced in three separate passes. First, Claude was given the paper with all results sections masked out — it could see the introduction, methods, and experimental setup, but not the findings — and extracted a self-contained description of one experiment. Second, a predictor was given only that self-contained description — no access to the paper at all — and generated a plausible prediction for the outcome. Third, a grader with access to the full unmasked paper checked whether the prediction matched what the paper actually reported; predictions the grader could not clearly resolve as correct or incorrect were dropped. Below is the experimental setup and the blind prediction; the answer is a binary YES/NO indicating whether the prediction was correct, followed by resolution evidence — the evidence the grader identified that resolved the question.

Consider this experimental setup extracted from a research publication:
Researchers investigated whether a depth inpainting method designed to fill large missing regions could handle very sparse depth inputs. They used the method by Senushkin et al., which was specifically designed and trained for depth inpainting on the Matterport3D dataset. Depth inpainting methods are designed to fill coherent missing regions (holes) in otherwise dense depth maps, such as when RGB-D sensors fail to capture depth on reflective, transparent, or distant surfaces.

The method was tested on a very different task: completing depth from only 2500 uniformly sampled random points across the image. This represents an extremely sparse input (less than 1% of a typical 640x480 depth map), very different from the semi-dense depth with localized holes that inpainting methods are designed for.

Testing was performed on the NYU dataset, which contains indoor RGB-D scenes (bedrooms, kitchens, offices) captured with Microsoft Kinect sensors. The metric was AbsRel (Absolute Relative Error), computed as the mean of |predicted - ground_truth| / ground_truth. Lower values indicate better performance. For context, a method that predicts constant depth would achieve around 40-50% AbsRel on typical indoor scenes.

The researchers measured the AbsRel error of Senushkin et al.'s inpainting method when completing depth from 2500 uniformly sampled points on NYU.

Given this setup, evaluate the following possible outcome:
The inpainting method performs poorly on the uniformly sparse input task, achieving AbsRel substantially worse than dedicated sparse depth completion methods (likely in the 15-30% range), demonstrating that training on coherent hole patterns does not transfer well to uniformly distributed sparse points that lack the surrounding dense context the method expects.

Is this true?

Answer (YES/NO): NO